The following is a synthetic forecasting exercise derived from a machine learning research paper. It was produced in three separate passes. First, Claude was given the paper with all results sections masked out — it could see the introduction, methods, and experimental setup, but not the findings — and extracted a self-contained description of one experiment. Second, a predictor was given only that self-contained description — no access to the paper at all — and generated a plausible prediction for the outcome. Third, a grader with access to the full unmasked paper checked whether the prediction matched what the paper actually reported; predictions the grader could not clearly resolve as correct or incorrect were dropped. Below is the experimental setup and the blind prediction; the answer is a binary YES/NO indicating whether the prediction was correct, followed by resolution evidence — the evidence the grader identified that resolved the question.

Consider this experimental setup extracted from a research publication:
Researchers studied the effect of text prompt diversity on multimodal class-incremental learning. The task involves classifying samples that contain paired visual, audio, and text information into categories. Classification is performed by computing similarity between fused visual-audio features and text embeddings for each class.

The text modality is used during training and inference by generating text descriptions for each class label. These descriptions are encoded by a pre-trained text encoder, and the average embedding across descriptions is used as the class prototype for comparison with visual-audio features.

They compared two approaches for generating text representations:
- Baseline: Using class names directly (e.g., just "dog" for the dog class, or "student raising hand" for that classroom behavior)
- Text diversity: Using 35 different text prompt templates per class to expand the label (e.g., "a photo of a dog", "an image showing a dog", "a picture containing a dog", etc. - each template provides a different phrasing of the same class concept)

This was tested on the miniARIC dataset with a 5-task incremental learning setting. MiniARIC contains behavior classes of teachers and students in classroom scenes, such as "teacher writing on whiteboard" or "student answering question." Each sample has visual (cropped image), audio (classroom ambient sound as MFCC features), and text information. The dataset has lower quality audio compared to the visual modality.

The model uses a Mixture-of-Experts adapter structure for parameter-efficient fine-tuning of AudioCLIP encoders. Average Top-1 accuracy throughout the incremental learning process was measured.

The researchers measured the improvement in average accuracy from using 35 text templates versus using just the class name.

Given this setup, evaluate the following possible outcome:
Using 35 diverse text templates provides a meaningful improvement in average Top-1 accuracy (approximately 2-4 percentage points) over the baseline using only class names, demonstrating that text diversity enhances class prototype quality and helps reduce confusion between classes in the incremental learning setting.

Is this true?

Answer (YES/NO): NO